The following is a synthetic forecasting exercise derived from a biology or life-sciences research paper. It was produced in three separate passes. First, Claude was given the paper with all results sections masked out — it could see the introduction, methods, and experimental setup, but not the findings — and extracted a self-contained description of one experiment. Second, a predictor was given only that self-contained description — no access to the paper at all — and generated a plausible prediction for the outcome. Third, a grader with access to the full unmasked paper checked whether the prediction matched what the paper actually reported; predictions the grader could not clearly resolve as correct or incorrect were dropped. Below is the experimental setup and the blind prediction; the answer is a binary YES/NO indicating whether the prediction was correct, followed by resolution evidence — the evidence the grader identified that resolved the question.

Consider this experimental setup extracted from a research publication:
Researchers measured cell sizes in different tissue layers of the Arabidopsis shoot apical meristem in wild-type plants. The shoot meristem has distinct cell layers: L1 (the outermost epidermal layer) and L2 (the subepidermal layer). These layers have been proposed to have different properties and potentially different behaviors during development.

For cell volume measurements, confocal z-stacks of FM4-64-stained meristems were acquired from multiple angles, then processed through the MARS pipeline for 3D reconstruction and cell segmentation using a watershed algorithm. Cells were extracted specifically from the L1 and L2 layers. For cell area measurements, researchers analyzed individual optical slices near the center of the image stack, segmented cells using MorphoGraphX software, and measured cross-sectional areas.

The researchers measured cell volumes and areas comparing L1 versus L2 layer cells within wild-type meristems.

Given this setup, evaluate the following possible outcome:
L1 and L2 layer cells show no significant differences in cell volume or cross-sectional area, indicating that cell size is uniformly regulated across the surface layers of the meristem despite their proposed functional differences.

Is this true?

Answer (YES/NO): NO